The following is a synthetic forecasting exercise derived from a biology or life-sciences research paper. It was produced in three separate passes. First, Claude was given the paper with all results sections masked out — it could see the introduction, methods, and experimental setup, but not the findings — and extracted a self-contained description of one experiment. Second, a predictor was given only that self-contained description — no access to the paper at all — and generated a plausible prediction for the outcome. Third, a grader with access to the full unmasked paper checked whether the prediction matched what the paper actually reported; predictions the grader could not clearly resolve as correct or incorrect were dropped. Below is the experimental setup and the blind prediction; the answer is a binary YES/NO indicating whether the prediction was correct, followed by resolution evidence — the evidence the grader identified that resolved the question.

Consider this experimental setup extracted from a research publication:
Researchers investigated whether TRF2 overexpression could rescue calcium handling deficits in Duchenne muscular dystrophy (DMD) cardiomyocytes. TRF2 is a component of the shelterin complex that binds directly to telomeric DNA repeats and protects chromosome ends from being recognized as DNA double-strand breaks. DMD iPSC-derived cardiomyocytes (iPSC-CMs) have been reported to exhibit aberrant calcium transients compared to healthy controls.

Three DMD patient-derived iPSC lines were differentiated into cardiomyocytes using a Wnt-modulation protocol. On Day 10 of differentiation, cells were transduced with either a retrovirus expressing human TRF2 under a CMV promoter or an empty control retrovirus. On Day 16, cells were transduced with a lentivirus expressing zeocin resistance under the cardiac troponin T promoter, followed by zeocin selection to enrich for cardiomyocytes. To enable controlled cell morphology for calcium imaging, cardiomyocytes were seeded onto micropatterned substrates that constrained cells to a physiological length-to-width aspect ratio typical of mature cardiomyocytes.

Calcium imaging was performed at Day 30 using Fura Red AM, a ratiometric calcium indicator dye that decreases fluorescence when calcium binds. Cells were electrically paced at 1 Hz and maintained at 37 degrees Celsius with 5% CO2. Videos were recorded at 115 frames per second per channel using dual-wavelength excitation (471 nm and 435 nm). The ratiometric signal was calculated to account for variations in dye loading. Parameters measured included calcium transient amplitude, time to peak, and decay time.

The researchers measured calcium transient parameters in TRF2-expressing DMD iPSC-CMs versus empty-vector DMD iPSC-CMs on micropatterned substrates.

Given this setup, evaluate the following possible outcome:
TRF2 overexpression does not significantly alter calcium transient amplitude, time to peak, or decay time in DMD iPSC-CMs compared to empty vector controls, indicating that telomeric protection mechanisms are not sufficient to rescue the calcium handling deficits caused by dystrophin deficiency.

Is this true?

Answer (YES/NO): NO